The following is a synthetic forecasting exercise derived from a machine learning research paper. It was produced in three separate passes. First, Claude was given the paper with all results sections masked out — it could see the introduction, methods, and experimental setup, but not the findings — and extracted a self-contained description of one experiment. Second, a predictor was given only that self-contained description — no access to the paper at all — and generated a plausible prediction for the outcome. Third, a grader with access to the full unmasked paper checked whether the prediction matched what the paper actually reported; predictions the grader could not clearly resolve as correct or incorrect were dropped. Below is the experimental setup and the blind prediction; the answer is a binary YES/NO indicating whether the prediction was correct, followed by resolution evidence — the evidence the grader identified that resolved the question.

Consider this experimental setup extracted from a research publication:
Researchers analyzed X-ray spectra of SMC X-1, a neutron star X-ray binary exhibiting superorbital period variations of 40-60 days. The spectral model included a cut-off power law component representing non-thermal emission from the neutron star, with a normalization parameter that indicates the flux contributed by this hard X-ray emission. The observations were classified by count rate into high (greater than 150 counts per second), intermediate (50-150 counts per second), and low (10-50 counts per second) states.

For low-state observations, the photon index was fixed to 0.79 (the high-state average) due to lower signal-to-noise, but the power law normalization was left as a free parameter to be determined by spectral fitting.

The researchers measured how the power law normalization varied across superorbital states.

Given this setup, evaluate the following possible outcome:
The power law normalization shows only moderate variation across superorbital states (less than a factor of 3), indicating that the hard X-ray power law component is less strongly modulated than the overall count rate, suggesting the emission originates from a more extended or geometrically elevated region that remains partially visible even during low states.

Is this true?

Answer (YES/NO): NO